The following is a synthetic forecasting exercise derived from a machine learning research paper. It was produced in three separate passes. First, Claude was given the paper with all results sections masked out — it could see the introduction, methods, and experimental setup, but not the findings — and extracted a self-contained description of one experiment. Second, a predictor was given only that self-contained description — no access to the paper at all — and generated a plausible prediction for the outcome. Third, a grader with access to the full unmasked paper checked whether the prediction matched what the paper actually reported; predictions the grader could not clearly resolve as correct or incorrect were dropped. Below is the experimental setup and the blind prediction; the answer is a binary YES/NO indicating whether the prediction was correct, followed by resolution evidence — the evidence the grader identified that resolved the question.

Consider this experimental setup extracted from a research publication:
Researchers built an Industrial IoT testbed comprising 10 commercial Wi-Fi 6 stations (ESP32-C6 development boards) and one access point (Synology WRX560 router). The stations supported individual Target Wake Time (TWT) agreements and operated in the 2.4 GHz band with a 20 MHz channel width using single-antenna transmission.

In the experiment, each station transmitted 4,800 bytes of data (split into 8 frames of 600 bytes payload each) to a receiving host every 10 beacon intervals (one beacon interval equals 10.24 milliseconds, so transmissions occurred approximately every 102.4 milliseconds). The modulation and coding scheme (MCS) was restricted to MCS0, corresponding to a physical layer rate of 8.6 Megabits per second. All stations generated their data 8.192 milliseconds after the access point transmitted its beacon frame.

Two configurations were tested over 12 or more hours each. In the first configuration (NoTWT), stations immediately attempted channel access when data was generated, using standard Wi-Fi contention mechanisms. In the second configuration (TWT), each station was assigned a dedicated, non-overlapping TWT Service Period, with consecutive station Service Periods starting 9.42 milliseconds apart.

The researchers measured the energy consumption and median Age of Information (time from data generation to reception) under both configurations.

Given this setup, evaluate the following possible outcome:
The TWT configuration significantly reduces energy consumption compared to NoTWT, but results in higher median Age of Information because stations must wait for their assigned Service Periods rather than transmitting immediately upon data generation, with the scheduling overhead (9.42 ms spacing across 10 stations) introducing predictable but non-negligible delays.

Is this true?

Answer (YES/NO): NO